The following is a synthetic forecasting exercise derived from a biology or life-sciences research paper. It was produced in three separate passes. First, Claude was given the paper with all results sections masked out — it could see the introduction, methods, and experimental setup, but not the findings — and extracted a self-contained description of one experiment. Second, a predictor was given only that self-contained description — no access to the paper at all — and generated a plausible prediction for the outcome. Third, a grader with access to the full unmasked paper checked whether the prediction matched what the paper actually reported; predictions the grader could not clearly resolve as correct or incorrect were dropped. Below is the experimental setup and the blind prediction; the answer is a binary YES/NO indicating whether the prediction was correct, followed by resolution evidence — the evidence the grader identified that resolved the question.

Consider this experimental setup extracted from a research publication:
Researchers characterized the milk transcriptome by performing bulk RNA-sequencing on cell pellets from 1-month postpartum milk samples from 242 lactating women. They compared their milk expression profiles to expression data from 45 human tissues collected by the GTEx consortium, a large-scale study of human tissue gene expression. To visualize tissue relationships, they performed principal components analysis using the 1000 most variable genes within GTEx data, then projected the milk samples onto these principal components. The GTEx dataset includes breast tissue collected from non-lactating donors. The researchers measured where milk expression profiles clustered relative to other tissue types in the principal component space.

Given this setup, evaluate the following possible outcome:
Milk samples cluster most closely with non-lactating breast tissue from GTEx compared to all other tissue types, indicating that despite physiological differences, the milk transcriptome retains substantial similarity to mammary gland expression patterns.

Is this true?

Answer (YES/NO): NO